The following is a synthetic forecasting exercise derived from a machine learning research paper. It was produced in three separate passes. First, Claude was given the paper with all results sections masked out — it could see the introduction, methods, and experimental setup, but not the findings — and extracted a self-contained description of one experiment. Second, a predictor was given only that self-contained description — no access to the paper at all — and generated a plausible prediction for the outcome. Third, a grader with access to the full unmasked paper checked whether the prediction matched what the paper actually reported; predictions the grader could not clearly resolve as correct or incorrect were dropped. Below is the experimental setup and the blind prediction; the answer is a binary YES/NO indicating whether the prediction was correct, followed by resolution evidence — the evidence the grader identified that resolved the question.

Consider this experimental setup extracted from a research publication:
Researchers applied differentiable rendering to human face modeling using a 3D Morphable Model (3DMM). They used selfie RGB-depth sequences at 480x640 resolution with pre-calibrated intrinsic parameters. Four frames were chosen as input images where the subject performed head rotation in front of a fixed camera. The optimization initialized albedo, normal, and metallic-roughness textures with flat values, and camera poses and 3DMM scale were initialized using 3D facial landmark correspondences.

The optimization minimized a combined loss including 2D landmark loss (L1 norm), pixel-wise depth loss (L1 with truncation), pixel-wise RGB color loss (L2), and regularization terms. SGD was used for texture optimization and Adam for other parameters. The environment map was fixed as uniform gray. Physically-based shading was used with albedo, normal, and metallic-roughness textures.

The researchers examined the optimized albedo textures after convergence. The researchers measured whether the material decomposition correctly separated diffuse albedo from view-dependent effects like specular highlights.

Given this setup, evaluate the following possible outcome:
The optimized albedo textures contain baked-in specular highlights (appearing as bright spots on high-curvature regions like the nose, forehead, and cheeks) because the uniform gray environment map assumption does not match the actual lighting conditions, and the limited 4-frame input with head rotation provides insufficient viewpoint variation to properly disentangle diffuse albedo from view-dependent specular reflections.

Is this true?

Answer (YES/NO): YES